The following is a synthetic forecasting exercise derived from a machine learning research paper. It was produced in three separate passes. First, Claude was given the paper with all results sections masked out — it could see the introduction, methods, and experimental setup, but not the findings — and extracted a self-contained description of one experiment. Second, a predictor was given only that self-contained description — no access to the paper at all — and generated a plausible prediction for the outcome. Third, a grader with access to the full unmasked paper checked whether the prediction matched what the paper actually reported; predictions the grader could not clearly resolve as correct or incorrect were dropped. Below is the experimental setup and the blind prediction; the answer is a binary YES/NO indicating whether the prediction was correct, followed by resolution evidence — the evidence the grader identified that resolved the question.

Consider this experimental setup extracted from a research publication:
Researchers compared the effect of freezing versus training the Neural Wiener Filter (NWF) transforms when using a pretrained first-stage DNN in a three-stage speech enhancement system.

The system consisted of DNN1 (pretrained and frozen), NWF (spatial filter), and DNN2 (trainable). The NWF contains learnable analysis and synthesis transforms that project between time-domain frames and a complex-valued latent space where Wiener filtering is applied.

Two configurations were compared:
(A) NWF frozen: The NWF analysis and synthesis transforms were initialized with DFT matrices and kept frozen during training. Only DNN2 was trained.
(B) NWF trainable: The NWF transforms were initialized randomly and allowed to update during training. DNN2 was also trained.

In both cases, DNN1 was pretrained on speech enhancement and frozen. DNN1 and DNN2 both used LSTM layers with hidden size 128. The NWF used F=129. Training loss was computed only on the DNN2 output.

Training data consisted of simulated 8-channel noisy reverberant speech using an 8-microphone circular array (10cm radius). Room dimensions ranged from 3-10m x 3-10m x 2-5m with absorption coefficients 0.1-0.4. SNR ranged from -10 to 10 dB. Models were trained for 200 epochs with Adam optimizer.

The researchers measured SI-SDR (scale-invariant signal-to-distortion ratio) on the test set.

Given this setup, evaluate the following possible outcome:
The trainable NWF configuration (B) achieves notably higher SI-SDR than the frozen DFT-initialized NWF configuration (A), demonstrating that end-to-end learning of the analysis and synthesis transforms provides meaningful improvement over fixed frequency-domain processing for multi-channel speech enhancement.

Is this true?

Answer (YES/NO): YES